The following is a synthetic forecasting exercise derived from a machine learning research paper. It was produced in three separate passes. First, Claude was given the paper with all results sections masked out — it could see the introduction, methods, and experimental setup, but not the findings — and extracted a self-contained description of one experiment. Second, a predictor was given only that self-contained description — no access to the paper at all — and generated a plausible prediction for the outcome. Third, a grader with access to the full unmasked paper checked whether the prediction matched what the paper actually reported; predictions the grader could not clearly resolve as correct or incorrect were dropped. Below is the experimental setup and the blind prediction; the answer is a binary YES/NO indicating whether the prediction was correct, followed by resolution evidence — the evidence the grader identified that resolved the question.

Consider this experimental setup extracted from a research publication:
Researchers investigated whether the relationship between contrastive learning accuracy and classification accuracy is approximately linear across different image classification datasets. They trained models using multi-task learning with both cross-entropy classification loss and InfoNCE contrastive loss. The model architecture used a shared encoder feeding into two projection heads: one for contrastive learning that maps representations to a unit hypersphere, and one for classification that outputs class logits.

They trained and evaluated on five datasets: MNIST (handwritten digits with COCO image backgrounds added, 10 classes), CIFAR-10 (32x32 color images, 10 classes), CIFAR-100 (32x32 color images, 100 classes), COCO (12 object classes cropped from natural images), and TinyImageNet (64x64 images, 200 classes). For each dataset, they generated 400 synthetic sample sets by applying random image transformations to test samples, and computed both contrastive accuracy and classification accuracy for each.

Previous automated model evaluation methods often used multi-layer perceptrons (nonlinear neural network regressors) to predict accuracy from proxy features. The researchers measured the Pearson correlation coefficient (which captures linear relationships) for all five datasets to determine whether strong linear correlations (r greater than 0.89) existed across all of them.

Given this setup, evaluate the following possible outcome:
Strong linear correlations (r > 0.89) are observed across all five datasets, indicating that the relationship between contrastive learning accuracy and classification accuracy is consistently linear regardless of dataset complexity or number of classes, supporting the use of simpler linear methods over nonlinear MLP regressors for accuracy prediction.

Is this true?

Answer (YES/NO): YES